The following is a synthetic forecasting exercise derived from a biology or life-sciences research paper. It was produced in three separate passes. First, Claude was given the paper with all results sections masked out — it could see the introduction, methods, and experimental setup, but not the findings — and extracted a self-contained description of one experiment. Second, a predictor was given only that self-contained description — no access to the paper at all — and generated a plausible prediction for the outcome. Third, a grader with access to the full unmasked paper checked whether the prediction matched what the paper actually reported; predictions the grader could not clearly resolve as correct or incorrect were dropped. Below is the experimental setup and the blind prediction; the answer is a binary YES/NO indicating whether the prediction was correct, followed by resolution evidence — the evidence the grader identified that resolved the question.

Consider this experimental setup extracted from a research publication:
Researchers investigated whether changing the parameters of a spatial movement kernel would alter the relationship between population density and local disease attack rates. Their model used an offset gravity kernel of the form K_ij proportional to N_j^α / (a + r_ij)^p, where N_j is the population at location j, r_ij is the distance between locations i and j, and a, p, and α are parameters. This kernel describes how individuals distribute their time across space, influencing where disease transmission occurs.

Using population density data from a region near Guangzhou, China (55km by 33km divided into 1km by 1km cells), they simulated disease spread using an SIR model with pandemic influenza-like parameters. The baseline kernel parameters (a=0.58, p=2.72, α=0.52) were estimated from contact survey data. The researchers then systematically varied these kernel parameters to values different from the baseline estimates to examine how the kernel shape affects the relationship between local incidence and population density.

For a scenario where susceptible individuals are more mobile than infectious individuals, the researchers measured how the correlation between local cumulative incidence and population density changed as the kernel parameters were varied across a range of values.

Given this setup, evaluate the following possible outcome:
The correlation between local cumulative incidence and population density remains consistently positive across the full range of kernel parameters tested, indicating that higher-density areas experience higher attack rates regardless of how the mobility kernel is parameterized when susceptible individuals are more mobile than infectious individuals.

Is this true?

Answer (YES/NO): NO